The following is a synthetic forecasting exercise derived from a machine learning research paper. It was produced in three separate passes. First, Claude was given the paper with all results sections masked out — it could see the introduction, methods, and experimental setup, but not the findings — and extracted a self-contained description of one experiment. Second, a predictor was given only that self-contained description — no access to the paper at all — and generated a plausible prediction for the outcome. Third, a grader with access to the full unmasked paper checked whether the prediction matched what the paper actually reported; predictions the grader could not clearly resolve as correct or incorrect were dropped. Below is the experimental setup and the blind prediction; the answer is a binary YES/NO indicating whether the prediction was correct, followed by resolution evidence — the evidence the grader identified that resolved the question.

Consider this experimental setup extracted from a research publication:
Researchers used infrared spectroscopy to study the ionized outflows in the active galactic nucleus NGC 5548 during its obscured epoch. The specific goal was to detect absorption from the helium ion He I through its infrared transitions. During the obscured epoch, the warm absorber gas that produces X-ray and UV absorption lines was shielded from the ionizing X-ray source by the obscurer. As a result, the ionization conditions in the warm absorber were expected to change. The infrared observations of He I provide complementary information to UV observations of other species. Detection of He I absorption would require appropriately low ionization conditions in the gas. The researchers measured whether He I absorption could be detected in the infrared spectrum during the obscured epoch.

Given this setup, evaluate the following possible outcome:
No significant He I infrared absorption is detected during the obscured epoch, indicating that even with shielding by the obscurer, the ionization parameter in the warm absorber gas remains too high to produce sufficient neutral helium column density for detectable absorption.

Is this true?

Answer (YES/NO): NO